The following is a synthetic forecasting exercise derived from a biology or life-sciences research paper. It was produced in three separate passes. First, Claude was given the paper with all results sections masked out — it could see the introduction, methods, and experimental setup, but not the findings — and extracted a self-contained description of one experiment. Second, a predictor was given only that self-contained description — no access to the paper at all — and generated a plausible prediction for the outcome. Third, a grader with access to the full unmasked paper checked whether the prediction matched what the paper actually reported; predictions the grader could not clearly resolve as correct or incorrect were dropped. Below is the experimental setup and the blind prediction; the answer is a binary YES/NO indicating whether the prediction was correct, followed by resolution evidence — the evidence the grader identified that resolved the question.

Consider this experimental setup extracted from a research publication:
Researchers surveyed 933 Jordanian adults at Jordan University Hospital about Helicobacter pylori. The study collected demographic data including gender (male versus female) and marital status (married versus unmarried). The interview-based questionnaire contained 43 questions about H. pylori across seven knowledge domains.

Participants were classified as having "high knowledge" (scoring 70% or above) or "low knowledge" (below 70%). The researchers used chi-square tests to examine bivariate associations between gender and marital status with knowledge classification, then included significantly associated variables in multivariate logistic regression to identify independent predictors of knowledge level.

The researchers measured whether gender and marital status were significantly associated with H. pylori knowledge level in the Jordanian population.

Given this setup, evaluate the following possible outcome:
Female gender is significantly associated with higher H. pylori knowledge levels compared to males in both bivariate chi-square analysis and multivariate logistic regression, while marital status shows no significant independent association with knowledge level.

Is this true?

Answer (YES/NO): NO